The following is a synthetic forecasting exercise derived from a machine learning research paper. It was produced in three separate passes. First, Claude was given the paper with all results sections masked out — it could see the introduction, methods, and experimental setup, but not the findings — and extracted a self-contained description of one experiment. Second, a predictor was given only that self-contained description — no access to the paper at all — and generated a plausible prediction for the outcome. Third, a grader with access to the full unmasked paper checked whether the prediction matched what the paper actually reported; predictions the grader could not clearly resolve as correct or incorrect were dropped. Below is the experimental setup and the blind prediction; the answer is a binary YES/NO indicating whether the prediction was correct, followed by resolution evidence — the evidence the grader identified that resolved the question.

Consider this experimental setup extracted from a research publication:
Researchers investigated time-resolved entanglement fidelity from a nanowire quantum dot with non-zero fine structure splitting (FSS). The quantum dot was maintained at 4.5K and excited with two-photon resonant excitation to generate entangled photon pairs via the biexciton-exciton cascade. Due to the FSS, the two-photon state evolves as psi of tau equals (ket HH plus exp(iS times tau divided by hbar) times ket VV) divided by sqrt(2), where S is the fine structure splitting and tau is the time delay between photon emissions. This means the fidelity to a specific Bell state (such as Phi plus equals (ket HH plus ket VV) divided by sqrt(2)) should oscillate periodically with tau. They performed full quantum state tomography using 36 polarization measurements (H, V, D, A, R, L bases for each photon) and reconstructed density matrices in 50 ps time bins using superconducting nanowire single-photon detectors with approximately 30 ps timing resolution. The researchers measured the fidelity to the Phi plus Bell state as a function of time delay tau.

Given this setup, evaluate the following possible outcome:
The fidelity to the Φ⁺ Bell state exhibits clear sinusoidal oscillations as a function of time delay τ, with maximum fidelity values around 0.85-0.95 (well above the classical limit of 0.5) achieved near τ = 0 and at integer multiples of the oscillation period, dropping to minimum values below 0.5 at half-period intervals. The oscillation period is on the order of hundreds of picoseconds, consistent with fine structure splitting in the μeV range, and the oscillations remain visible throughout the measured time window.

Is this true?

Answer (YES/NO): NO